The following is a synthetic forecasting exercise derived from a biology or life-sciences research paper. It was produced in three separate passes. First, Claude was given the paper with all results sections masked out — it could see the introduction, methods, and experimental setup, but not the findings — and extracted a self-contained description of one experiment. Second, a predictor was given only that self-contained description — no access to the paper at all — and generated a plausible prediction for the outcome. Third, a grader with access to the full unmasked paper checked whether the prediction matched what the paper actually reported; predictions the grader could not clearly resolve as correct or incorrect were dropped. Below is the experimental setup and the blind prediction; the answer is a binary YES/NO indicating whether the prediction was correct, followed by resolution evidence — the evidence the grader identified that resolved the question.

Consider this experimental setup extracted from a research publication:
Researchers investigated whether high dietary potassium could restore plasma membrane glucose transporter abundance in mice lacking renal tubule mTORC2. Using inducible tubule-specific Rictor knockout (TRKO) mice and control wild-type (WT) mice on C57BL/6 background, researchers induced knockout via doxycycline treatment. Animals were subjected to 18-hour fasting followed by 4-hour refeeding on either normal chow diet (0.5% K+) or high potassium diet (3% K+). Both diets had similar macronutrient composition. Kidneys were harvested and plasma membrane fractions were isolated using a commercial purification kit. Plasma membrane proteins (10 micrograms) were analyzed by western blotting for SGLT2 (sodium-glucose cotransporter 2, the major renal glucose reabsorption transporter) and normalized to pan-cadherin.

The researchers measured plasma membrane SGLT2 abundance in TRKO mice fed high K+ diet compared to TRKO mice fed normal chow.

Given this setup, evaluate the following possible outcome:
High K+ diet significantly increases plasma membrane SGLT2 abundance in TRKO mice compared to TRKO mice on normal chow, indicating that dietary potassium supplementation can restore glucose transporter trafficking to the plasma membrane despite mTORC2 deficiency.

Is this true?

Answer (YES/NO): YES